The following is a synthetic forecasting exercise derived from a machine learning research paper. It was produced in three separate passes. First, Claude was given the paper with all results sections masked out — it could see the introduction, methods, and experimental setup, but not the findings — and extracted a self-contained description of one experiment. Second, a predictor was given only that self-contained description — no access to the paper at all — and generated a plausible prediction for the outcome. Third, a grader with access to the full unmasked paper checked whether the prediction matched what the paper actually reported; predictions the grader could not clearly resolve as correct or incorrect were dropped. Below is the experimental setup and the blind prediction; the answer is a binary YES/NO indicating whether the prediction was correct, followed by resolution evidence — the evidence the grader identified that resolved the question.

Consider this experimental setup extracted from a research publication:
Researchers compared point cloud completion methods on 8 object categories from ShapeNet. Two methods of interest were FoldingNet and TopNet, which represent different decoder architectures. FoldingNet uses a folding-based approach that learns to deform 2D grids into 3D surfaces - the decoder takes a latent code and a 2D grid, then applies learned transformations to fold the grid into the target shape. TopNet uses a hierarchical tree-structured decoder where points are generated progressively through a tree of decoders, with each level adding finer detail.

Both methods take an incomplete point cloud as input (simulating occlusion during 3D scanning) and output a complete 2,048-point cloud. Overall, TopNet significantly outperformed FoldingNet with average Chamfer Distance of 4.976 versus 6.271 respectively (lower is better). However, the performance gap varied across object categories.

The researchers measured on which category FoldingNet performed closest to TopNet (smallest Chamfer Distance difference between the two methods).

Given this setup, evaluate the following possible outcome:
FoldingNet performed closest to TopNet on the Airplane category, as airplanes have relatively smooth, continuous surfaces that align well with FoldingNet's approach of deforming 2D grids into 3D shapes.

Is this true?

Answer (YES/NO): NO